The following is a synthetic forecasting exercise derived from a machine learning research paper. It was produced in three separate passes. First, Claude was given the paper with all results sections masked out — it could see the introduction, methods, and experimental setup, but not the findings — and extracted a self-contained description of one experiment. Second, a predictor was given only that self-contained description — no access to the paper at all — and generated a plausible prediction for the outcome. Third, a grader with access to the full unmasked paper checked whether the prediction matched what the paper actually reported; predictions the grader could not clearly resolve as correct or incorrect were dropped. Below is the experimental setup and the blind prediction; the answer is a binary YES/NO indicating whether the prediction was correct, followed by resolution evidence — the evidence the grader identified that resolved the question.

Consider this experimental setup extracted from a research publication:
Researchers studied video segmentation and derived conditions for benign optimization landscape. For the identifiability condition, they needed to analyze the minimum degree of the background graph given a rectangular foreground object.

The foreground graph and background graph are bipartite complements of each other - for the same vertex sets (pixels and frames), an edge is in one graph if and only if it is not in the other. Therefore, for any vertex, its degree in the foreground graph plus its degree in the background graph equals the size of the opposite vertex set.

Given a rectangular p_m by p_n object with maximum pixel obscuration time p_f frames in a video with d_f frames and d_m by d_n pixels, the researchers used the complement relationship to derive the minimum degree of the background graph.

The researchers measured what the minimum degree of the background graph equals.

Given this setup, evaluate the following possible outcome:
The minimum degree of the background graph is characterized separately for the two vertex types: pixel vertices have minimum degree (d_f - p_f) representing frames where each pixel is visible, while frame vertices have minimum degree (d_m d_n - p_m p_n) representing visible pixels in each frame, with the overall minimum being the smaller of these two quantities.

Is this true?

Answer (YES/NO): YES